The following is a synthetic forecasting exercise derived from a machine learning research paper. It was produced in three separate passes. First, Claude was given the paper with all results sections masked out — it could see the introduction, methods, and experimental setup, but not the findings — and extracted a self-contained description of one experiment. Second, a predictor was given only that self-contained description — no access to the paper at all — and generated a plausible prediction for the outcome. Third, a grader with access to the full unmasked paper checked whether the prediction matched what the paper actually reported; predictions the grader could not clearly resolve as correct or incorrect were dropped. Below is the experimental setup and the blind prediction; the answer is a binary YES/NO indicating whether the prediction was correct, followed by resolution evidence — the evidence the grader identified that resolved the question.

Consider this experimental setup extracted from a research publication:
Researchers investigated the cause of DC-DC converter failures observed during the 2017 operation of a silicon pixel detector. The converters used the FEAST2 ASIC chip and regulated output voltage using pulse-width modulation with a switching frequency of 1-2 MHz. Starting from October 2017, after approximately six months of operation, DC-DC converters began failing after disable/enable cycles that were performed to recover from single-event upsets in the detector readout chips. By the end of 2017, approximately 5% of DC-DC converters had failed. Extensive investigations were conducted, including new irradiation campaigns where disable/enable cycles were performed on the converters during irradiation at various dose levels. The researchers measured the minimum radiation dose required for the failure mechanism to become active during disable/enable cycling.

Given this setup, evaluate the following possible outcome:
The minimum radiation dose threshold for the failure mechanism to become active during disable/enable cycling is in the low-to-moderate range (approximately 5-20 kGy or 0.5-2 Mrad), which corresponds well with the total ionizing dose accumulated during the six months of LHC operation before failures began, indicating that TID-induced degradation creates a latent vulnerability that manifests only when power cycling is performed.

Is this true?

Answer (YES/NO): YES